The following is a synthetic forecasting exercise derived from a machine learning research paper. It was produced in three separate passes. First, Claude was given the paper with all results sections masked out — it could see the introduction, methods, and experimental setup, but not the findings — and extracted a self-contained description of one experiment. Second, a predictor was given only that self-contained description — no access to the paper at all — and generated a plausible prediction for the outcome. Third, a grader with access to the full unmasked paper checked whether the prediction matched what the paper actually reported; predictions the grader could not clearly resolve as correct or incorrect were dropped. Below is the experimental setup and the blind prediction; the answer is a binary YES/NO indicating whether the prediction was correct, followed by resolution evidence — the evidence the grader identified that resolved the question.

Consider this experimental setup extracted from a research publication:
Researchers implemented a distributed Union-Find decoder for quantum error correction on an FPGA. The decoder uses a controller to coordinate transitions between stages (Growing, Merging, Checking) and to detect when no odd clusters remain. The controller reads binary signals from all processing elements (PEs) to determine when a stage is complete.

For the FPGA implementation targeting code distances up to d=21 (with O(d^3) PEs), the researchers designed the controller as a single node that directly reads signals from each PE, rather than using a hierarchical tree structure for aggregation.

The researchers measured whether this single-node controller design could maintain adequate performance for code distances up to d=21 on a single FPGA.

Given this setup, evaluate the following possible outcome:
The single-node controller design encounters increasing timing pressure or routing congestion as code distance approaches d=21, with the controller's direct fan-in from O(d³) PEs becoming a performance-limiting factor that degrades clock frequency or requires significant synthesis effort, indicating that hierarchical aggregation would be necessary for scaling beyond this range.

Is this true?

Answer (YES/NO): NO